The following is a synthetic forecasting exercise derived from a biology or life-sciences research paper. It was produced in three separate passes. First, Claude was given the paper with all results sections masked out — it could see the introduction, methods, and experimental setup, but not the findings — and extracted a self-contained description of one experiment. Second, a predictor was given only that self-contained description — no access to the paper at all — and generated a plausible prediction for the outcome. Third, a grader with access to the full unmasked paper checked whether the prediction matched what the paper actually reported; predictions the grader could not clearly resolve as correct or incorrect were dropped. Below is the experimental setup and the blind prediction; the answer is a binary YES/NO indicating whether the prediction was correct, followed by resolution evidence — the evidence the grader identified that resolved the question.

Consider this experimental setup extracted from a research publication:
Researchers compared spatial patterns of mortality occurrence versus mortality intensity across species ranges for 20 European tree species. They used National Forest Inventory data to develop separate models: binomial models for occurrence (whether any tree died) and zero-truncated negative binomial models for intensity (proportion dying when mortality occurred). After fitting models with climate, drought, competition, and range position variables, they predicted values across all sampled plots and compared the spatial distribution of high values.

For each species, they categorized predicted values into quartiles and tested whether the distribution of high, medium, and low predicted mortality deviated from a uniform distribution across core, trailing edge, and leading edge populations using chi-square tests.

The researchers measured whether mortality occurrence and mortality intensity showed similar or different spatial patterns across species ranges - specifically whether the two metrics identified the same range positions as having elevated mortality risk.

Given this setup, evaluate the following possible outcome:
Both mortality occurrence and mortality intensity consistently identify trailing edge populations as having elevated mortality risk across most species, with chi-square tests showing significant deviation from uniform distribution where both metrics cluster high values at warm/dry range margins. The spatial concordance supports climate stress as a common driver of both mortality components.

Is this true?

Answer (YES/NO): NO